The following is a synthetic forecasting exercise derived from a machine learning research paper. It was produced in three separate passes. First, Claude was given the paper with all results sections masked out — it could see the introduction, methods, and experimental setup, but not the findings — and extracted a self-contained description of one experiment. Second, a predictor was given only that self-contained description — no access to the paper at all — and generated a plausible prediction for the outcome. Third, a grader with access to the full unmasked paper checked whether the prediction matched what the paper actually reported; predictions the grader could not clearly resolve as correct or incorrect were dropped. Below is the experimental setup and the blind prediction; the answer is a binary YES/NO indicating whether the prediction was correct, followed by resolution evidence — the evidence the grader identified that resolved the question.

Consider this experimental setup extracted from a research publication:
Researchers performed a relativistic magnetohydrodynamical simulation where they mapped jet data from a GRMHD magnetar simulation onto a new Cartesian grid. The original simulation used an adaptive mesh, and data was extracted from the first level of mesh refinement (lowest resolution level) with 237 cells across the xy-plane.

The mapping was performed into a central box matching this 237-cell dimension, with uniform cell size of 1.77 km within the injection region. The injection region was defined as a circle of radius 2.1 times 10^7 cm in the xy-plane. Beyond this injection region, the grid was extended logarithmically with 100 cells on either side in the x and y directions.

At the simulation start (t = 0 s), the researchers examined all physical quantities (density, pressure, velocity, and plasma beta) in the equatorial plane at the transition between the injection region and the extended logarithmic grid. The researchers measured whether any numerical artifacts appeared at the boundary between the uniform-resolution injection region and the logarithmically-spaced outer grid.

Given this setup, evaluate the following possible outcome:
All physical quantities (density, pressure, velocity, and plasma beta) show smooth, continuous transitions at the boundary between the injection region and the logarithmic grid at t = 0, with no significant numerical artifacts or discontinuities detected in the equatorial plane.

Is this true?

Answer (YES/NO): NO